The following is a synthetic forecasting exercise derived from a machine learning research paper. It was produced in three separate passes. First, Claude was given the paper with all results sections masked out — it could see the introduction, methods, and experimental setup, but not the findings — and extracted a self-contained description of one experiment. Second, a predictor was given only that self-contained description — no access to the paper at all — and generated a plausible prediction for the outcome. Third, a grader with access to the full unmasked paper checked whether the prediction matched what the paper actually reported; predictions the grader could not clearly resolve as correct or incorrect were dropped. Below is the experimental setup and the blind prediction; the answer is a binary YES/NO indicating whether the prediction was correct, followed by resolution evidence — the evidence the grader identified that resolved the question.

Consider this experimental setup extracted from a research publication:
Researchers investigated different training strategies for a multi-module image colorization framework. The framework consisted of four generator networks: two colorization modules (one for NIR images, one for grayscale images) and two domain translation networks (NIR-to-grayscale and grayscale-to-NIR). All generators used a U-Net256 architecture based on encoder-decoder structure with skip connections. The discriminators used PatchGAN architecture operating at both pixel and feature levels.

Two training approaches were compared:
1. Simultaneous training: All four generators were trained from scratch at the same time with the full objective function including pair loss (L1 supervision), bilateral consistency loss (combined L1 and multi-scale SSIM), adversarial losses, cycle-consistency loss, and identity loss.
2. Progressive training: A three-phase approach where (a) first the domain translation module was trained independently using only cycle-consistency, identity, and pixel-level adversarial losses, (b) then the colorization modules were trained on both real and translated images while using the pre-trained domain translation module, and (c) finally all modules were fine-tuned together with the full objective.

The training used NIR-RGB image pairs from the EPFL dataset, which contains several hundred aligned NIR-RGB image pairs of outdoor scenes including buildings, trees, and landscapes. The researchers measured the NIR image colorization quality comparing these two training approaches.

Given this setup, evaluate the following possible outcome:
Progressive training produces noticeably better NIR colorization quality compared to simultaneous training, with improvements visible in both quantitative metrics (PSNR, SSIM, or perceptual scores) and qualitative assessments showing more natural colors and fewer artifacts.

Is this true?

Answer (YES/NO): YES